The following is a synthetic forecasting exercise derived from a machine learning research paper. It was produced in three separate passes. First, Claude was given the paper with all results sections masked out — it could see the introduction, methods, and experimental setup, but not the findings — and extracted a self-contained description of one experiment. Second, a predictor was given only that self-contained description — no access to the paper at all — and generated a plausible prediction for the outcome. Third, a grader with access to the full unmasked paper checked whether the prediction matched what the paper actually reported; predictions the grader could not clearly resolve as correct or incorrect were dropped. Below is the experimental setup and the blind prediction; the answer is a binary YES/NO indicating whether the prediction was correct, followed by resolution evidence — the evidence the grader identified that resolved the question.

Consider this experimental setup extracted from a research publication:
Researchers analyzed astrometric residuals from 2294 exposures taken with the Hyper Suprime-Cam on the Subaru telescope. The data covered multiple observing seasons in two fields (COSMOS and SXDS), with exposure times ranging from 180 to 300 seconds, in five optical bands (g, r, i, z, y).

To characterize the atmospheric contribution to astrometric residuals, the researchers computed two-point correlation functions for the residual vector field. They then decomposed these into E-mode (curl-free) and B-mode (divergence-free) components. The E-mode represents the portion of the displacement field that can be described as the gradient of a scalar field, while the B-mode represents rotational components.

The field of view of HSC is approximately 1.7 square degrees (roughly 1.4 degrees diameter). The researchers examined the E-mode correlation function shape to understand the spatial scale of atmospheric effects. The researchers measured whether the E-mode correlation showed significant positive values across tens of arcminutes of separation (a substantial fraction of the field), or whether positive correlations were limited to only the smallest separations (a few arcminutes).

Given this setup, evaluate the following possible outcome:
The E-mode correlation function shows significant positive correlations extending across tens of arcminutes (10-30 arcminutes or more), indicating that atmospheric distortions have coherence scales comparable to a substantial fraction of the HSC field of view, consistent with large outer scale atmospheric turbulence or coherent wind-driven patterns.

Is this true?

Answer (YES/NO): YES